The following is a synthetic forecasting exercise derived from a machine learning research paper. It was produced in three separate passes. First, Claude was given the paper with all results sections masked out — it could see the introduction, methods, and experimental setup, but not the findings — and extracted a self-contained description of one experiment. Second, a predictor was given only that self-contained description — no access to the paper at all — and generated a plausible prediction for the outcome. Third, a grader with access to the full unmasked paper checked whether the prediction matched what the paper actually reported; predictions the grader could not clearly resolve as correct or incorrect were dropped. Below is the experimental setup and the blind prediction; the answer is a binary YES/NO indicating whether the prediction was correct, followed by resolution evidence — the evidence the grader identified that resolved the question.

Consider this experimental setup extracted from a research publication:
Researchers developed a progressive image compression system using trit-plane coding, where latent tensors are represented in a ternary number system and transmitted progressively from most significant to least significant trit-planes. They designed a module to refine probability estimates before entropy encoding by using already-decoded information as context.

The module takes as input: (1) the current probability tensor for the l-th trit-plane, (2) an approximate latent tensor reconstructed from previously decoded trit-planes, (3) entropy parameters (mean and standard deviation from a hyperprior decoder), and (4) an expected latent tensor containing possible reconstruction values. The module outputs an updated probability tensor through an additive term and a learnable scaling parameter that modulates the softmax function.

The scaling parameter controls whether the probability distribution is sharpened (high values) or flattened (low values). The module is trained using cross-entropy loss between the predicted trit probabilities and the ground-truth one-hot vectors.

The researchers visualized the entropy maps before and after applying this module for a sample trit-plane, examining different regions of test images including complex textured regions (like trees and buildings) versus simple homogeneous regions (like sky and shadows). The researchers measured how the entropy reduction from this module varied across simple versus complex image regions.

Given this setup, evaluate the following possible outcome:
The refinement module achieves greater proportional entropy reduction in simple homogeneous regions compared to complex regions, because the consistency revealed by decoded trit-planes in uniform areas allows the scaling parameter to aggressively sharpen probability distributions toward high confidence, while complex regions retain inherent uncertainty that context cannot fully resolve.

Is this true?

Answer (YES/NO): YES